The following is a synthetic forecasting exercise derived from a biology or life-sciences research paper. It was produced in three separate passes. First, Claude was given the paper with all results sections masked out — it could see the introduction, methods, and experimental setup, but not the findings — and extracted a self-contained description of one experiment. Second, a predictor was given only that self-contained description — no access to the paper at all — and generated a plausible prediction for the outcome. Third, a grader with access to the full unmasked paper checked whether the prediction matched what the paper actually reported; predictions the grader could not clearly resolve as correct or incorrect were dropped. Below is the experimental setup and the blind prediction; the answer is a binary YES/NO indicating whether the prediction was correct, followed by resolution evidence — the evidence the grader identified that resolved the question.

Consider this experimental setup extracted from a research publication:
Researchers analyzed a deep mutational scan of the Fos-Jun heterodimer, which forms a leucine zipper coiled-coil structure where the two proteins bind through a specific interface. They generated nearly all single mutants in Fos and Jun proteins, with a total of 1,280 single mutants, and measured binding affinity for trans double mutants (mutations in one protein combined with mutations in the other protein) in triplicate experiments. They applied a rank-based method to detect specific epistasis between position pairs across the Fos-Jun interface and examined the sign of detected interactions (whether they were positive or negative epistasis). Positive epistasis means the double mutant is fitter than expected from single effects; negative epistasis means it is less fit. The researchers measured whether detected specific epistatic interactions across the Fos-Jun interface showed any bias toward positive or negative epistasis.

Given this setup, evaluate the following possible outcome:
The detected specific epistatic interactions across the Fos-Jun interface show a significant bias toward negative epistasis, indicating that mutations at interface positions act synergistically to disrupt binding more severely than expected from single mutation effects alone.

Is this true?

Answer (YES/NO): NO